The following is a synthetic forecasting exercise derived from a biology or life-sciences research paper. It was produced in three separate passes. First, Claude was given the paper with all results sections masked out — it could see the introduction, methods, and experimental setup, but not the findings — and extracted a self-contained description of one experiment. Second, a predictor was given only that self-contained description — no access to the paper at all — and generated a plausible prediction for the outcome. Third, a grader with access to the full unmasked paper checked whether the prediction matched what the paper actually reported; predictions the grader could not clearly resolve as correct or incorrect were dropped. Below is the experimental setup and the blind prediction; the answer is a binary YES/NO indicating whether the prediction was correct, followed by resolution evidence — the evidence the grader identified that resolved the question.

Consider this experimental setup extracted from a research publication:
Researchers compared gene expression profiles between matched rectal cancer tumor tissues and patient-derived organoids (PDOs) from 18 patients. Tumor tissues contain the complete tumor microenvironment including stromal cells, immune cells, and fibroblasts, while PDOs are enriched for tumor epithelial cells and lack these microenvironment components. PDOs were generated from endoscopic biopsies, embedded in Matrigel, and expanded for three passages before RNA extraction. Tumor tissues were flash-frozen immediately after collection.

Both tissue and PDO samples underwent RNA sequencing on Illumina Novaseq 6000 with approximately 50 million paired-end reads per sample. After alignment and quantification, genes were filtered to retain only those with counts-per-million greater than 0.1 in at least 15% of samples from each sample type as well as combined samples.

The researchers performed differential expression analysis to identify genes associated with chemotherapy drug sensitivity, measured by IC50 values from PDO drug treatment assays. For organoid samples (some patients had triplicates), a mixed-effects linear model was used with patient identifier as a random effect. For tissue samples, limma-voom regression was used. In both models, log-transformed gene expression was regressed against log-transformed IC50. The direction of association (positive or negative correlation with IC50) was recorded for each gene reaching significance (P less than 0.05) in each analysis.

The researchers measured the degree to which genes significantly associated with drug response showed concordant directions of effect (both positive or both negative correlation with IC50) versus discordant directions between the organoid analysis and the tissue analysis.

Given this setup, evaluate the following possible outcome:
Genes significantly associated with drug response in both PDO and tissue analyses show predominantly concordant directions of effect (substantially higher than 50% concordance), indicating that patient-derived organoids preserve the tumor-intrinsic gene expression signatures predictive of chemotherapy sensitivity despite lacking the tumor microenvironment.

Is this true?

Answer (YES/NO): YES